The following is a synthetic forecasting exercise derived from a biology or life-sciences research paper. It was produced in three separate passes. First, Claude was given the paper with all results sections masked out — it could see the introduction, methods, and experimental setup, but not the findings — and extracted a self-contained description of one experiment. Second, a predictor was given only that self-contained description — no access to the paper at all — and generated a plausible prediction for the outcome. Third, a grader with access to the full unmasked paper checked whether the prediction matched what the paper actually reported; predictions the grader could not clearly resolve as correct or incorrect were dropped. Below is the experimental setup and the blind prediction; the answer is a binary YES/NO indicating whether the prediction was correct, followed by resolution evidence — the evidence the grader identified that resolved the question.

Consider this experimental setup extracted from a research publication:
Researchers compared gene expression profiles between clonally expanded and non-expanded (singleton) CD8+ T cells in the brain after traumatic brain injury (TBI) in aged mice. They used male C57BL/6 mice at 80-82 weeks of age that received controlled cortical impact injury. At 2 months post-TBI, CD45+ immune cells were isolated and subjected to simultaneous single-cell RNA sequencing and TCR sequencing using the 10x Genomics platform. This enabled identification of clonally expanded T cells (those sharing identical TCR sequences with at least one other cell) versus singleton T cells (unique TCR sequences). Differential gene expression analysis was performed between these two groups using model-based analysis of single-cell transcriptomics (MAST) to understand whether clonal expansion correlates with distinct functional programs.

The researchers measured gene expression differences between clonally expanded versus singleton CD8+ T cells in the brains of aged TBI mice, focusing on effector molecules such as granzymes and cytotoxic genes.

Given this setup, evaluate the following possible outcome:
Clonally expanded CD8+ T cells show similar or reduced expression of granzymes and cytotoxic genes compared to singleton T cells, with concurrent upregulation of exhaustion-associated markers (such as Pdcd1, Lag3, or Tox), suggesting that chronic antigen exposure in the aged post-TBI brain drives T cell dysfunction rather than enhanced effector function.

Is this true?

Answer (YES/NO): NO